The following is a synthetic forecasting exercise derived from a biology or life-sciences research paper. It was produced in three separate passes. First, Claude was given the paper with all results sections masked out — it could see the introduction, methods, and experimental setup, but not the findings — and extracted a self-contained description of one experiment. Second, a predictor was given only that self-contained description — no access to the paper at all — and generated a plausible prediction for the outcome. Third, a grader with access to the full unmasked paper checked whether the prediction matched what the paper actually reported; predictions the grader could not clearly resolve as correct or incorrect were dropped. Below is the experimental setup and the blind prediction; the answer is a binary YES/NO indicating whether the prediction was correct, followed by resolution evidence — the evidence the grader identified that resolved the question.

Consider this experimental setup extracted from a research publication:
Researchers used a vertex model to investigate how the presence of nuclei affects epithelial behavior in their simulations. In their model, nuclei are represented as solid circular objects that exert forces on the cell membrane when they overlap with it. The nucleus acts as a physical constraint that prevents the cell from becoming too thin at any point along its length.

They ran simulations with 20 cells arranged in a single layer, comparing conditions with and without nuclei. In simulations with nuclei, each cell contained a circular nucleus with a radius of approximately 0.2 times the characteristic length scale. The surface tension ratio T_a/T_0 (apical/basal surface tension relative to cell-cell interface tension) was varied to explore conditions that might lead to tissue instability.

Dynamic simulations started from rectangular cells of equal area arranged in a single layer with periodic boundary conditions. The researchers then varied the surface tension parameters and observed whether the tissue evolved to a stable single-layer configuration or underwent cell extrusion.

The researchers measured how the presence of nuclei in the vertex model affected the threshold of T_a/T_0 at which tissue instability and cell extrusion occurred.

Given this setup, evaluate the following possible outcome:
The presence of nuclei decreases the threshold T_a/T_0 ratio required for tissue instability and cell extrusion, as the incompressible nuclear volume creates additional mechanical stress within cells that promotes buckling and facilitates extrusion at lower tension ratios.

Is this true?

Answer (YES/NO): NO